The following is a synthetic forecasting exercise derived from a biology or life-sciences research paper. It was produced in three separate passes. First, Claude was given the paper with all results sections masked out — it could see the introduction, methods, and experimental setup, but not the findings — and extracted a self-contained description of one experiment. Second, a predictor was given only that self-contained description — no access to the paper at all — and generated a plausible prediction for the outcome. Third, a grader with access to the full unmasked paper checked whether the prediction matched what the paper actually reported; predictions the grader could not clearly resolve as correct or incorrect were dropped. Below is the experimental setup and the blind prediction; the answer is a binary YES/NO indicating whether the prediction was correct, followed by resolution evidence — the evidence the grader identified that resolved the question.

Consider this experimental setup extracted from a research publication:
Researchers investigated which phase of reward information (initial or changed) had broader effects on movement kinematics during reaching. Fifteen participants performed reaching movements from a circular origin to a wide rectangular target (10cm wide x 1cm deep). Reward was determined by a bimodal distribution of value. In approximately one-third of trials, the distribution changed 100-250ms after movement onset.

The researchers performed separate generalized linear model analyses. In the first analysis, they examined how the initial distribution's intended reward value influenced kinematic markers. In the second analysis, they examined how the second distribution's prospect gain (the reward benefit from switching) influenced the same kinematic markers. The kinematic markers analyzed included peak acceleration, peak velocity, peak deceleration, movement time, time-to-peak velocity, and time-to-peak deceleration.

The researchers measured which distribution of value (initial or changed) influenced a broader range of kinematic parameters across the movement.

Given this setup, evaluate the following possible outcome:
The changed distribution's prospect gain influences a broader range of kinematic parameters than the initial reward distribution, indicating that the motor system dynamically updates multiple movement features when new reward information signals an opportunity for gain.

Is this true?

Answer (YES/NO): YES